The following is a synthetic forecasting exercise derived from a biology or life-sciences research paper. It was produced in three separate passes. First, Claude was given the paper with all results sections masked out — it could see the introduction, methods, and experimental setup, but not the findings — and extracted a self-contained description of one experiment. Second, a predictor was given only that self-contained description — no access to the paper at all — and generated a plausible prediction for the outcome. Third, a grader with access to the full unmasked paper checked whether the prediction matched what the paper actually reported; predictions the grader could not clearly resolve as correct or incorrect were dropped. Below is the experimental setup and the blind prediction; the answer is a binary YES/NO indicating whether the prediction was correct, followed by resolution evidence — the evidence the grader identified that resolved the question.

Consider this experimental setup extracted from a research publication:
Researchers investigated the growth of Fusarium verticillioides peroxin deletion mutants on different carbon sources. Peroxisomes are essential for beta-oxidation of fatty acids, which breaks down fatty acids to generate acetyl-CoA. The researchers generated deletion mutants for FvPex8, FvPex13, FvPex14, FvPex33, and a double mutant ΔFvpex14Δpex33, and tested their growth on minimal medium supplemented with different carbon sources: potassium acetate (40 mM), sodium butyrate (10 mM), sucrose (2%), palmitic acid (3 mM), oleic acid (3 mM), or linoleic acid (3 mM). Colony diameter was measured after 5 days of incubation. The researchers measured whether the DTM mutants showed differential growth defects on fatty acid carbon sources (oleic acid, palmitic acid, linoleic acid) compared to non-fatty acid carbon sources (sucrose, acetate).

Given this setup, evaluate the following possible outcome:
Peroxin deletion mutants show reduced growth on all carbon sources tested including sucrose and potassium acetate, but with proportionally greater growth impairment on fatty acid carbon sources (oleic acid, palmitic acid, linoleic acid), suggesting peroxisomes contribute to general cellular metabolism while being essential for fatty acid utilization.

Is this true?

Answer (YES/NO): NO